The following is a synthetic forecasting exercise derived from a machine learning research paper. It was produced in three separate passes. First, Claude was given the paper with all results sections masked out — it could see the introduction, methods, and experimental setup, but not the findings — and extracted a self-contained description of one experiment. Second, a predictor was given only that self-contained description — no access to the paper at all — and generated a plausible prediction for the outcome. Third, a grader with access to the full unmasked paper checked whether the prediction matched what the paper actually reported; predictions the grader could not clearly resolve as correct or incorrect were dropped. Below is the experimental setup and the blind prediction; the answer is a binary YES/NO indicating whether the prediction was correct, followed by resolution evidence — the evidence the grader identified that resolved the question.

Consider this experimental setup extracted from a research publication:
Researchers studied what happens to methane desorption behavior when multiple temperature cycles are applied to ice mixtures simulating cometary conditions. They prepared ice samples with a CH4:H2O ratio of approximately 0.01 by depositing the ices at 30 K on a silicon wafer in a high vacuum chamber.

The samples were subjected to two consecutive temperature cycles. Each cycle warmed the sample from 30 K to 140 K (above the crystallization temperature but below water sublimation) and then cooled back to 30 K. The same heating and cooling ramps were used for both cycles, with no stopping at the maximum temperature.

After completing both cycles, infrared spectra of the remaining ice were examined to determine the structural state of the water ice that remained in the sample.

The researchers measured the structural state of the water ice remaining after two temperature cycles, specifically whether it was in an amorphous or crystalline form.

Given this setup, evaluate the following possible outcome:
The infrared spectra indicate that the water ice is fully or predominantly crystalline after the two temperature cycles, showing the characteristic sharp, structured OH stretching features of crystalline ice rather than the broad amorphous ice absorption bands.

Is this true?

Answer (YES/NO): NO